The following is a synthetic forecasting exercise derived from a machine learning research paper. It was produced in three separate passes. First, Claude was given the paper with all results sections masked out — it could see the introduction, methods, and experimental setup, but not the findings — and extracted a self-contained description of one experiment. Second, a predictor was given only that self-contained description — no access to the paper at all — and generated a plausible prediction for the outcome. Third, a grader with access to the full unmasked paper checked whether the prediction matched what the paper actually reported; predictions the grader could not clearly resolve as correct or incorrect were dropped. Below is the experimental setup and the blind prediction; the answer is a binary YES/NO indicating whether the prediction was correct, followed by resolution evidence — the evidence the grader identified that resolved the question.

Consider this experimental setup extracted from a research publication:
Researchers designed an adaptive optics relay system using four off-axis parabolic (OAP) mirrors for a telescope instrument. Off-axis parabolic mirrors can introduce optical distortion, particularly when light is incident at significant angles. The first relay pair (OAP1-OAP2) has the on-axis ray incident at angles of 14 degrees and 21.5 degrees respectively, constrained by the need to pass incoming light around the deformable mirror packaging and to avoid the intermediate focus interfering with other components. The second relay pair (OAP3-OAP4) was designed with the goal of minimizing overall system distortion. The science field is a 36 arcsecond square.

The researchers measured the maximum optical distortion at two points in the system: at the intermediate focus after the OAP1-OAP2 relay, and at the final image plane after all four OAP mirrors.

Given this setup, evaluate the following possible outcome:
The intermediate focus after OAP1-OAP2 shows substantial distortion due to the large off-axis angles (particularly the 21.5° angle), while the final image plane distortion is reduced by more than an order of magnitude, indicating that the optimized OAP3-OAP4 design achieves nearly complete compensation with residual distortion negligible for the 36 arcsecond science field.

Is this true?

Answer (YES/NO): YES